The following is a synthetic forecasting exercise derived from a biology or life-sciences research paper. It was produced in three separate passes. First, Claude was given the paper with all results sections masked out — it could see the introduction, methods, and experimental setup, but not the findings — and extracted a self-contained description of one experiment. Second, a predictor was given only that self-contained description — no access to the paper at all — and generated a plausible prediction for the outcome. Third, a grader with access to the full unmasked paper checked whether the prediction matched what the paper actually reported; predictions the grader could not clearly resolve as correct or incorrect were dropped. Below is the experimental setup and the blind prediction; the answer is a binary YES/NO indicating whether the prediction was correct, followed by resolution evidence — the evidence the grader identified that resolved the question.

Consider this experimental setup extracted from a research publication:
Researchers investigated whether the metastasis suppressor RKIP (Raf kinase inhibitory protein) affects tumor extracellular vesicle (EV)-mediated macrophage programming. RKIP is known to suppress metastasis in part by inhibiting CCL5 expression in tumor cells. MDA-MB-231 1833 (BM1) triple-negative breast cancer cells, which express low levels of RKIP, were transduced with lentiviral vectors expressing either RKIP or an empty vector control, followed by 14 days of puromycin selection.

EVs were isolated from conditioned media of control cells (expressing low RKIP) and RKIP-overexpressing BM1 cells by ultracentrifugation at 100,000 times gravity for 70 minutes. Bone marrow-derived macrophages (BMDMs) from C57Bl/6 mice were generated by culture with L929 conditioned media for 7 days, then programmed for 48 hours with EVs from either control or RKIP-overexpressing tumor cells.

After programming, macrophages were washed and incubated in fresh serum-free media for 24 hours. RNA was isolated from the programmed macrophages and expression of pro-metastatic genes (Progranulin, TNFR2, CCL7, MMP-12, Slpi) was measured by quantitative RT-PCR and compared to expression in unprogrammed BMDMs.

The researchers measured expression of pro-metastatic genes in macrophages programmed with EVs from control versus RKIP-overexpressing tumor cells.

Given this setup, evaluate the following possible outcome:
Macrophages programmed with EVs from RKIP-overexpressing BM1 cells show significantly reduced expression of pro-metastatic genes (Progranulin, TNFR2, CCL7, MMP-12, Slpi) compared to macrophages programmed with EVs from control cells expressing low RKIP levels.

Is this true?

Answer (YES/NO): YES